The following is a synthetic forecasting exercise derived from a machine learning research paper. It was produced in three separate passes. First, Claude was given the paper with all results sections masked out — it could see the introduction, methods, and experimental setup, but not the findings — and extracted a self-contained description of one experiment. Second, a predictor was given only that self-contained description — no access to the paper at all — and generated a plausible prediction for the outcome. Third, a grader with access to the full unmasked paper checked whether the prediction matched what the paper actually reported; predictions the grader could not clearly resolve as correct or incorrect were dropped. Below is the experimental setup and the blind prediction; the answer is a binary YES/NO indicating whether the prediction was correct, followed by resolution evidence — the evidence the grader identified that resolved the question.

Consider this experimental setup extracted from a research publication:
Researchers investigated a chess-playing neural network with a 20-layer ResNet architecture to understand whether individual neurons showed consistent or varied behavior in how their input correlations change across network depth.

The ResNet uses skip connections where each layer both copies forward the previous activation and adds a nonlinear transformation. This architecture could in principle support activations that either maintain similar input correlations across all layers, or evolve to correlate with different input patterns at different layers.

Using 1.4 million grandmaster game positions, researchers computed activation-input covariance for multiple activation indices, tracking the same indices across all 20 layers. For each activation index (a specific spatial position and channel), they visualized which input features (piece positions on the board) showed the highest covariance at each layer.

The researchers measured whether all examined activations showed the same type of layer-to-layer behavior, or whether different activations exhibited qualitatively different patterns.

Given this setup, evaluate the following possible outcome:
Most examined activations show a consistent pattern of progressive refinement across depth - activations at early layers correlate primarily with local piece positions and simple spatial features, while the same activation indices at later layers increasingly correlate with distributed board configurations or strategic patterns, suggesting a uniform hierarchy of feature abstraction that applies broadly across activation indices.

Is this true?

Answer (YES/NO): NO